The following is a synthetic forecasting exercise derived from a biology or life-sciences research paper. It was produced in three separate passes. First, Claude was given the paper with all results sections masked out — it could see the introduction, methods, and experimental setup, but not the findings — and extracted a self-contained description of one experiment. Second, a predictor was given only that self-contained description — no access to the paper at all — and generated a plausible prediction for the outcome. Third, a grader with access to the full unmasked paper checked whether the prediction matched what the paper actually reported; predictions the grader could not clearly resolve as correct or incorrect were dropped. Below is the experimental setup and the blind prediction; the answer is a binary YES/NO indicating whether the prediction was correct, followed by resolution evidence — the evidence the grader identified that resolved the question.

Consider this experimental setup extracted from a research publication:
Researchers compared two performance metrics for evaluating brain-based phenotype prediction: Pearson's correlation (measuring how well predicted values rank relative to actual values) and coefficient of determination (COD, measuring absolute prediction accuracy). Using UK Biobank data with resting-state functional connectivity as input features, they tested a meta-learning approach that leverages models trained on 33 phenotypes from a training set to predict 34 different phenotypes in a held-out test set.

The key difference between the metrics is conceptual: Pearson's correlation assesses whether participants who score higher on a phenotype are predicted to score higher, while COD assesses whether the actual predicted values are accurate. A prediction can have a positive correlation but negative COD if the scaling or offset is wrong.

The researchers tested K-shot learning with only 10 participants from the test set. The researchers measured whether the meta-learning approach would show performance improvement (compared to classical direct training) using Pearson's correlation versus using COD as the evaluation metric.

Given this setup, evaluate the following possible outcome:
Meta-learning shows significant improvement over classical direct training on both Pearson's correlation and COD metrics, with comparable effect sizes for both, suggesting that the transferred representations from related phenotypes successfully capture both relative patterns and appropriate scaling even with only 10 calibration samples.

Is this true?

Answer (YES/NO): NO